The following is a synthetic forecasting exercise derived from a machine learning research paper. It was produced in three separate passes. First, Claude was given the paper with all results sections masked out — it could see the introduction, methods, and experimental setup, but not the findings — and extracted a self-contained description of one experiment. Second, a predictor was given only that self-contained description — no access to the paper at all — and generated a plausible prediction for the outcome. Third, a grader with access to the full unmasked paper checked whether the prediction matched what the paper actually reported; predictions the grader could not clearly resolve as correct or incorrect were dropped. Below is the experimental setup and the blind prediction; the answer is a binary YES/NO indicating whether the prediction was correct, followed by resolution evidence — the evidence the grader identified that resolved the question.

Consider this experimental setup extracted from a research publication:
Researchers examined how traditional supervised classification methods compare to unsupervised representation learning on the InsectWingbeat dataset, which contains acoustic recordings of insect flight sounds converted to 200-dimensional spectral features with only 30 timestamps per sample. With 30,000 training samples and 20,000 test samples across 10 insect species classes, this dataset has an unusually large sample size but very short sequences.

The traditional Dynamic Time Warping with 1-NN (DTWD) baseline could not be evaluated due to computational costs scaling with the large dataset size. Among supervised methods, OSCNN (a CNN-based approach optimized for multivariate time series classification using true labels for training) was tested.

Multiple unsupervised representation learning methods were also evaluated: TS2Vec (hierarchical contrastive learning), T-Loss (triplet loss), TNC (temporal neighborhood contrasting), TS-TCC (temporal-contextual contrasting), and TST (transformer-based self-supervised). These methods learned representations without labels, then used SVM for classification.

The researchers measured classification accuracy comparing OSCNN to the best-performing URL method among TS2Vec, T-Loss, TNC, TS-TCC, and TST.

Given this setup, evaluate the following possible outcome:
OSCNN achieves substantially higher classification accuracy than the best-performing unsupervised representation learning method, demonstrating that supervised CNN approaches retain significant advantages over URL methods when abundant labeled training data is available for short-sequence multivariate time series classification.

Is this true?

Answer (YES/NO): YES